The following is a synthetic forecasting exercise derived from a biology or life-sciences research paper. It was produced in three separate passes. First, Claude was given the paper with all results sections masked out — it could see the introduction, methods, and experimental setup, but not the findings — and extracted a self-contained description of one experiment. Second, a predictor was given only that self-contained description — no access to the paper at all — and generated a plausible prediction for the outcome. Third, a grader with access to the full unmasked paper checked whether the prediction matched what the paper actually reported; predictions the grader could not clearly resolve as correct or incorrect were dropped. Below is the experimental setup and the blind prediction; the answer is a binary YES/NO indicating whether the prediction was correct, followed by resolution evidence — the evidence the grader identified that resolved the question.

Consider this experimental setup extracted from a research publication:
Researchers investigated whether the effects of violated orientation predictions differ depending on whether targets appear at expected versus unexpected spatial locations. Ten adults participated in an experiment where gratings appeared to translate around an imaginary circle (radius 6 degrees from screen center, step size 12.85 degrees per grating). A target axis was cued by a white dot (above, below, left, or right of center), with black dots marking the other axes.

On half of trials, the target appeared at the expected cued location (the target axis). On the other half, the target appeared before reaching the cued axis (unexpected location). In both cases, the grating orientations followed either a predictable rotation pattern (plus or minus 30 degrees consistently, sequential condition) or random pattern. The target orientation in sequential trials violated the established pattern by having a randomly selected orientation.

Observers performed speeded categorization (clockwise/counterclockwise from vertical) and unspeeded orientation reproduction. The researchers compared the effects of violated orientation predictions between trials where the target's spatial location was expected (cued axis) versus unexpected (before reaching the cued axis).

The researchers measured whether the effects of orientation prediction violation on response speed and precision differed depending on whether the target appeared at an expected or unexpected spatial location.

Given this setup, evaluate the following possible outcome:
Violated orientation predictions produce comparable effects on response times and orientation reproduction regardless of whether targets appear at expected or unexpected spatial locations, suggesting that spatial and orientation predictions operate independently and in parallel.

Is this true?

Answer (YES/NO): NO